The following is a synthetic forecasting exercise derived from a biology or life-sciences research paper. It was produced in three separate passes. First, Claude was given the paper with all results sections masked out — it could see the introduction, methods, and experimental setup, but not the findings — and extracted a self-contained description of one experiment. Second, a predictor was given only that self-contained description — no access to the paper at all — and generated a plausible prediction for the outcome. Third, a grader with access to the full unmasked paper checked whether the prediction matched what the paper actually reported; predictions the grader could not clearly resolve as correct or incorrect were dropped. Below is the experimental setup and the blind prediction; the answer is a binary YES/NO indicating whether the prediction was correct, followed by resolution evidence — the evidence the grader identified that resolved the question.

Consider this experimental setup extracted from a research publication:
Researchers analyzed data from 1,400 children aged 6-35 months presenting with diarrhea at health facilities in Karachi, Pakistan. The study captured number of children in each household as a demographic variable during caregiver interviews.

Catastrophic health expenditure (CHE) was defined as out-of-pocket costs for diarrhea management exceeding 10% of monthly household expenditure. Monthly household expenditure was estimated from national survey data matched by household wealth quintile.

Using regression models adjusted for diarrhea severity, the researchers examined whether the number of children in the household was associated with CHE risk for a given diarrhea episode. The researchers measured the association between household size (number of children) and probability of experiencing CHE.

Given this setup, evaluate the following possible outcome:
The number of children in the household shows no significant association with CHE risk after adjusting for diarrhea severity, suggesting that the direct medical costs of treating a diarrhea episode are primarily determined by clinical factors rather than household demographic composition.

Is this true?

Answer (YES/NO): YES